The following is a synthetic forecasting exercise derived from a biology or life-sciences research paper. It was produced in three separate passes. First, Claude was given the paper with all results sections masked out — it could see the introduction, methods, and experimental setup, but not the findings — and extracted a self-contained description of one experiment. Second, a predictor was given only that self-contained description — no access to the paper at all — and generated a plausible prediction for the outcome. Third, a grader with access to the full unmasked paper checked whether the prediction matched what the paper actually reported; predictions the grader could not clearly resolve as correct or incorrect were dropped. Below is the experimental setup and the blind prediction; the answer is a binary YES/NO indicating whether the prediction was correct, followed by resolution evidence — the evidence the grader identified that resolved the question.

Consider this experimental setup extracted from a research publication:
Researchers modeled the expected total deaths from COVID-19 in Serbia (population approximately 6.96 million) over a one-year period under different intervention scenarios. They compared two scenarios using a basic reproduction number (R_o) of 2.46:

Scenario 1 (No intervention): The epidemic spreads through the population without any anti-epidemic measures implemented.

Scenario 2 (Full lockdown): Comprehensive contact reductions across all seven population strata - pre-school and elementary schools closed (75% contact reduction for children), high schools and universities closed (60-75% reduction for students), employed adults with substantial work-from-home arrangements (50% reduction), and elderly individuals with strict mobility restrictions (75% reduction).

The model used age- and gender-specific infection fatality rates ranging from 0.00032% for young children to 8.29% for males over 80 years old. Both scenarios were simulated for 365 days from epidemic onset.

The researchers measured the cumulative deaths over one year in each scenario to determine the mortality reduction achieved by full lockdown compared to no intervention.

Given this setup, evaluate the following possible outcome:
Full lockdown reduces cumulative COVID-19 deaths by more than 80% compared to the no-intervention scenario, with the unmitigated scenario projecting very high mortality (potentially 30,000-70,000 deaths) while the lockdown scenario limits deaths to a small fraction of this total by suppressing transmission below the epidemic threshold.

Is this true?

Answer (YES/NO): NO